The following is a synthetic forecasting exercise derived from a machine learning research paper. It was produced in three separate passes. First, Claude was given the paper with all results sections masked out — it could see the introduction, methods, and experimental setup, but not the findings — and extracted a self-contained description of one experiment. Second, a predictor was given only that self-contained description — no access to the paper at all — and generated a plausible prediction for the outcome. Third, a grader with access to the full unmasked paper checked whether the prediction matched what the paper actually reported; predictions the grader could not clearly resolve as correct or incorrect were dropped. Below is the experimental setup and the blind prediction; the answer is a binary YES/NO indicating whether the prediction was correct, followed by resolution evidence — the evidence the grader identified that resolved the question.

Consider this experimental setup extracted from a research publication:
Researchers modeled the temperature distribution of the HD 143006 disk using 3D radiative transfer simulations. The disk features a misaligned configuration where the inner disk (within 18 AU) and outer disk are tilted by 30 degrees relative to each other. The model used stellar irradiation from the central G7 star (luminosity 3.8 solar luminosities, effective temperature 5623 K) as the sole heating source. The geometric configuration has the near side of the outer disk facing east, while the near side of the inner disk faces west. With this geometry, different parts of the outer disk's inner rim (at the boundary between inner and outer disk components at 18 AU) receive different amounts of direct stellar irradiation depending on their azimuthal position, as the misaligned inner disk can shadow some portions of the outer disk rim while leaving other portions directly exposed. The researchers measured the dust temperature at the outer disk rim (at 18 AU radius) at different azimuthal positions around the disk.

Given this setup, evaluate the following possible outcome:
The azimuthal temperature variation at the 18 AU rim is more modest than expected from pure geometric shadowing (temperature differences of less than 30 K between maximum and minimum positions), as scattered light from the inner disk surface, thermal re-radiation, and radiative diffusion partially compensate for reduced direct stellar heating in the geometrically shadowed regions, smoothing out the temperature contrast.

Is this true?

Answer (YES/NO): NO